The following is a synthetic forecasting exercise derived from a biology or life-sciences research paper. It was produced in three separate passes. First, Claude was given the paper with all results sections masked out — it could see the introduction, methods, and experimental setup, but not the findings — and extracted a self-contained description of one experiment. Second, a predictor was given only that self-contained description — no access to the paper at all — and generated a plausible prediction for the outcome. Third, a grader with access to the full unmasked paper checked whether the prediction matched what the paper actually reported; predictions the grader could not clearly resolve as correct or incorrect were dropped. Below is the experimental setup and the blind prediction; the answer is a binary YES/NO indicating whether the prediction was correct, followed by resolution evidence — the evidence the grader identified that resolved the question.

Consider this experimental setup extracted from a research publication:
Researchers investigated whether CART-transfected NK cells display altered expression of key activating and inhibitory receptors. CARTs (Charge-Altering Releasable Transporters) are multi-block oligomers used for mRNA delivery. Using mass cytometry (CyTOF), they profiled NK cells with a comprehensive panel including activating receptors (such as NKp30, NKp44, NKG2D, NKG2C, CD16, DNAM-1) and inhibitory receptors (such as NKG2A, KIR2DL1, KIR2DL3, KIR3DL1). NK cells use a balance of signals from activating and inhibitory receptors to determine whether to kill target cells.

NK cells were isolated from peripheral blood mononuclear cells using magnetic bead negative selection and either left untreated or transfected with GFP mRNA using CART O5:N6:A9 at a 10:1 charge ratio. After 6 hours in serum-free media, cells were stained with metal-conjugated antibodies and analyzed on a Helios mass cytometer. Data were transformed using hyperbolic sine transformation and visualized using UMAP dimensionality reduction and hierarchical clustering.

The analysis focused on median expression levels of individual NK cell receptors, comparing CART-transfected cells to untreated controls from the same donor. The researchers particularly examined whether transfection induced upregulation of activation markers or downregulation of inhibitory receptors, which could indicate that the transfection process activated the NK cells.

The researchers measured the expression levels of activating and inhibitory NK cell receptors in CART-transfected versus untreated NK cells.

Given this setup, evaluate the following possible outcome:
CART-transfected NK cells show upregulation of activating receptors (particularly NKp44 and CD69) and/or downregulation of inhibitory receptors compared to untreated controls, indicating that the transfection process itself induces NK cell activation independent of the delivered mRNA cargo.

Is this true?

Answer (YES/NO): NO